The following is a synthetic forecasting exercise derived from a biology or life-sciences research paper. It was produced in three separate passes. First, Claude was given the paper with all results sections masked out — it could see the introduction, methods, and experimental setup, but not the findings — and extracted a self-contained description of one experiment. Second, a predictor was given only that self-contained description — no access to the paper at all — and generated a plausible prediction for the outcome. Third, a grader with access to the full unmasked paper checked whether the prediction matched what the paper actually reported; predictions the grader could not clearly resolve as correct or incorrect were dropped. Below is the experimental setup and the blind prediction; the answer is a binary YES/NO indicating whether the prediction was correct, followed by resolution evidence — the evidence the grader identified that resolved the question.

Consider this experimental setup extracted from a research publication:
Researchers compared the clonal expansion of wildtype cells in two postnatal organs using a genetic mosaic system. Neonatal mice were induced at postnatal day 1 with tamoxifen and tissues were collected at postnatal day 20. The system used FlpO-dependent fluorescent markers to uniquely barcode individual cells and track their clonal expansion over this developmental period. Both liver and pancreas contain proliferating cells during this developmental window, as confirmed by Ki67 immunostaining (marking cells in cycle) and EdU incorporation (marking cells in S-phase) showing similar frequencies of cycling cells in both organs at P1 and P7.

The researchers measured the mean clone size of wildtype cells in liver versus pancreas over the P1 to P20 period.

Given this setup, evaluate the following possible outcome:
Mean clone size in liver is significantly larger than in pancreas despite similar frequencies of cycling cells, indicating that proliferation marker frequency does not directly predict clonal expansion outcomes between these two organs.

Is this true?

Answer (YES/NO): NO